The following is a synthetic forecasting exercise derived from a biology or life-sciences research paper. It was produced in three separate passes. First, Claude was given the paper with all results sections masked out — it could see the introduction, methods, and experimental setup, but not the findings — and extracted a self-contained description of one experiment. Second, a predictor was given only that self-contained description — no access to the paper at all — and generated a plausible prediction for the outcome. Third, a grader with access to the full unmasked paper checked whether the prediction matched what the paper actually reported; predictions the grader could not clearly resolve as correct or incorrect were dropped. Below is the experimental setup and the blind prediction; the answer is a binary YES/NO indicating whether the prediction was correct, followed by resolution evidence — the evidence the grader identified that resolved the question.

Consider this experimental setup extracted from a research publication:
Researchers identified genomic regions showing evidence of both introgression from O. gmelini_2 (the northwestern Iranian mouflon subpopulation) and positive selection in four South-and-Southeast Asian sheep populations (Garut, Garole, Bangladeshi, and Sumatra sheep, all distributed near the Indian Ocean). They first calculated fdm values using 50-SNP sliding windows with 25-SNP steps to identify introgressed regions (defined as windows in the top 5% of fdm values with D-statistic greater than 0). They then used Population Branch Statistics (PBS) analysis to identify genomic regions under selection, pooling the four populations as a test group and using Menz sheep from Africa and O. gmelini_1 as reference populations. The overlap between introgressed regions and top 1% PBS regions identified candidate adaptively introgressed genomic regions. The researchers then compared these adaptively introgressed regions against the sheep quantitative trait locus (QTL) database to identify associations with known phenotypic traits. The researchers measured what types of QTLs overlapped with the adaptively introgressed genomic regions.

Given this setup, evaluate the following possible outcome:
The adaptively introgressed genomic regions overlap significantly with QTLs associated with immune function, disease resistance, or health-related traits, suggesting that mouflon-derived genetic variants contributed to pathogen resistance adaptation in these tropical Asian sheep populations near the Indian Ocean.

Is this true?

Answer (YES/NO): NO